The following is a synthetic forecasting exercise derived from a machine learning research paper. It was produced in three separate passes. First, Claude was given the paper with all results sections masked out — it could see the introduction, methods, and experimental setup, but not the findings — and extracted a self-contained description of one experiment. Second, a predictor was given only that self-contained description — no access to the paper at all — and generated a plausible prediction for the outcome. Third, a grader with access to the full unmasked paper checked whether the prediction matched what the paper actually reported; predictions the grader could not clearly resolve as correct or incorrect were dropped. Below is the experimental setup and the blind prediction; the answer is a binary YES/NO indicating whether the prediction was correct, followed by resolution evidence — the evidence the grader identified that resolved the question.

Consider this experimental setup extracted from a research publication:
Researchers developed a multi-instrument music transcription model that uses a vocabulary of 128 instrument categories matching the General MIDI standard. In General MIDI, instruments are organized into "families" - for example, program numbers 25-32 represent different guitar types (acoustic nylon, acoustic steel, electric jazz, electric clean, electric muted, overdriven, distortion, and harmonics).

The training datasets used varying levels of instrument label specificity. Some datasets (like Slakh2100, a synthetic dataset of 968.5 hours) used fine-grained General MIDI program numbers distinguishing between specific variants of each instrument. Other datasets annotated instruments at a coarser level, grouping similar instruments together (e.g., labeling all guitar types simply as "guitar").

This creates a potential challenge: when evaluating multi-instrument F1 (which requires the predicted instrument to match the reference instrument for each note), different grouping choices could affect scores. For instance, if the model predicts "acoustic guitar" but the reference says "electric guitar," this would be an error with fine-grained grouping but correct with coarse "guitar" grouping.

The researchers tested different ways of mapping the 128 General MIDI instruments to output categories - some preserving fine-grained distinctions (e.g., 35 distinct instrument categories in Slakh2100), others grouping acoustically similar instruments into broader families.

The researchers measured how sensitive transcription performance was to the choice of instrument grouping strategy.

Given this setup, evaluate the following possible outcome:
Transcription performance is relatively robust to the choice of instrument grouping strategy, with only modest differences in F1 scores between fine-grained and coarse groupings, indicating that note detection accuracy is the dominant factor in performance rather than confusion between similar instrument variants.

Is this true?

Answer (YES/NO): NO